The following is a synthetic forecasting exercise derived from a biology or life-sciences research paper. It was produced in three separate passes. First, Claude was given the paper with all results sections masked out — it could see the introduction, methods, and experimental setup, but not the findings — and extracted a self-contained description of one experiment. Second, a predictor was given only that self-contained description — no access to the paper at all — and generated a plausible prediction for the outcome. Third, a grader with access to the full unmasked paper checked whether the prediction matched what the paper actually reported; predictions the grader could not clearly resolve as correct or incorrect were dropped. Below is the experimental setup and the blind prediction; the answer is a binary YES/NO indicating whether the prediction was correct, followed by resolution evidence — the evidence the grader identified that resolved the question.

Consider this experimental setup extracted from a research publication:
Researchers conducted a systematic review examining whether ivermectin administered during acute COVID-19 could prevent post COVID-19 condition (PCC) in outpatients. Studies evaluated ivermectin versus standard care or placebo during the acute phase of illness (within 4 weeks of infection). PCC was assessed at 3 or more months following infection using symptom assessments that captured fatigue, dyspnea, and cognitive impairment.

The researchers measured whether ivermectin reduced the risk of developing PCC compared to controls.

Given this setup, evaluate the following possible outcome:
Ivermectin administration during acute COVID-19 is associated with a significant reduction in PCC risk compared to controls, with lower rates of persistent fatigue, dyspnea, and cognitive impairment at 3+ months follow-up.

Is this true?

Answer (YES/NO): NO